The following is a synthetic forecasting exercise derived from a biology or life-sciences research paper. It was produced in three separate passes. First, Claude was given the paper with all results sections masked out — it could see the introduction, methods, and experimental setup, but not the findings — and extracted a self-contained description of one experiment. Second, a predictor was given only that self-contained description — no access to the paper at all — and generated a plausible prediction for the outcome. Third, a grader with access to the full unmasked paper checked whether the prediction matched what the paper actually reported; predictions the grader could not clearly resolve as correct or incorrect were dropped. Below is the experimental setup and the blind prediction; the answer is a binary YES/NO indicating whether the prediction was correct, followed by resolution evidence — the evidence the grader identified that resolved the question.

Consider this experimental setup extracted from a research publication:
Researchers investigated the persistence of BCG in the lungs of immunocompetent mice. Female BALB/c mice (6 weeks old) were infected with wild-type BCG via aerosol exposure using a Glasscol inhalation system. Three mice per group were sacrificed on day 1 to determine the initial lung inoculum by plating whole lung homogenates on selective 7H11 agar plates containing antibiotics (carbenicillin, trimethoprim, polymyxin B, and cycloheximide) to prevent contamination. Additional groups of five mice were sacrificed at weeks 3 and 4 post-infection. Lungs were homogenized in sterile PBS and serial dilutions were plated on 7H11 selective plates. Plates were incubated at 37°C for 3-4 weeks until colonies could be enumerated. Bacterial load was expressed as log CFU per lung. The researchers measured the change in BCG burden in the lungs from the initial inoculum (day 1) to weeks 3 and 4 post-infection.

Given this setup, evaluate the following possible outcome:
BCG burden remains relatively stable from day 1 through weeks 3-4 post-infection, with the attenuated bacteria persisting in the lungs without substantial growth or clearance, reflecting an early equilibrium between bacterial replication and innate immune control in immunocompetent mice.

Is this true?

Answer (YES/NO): NO